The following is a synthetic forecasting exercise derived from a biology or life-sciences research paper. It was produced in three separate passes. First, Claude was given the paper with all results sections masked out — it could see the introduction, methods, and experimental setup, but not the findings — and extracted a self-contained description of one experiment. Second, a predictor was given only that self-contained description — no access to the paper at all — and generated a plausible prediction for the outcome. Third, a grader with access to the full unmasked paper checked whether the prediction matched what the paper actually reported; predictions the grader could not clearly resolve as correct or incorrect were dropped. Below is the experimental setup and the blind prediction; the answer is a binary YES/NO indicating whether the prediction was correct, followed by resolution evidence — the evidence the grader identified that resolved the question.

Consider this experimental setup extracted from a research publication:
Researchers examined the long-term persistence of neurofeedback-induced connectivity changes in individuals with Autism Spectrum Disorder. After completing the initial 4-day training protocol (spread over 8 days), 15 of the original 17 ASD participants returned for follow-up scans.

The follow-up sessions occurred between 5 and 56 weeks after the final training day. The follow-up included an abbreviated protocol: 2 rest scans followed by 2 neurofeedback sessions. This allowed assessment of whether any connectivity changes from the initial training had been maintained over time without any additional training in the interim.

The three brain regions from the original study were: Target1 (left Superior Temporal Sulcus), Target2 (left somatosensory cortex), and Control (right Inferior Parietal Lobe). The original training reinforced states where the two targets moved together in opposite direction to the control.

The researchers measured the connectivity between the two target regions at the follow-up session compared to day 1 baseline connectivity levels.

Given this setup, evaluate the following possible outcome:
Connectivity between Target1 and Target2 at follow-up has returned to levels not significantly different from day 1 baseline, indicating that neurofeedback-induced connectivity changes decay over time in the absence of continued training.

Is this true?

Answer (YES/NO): NO